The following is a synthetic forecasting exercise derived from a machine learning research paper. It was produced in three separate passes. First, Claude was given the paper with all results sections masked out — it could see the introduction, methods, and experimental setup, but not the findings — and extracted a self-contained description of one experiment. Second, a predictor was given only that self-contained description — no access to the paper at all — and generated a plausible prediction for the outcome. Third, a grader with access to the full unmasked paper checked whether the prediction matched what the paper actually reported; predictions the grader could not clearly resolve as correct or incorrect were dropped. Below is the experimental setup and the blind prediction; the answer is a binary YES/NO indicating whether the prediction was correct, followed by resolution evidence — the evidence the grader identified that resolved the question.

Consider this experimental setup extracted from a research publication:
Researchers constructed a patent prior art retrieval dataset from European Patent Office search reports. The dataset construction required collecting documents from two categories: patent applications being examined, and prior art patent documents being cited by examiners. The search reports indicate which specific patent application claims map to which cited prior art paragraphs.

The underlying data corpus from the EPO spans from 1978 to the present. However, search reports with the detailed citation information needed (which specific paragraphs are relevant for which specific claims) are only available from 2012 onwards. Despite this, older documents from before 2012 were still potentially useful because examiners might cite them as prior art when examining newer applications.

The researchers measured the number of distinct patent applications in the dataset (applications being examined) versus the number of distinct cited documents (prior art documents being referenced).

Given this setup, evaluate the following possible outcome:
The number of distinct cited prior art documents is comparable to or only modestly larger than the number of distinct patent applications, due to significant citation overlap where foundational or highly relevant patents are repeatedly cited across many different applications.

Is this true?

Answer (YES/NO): YES